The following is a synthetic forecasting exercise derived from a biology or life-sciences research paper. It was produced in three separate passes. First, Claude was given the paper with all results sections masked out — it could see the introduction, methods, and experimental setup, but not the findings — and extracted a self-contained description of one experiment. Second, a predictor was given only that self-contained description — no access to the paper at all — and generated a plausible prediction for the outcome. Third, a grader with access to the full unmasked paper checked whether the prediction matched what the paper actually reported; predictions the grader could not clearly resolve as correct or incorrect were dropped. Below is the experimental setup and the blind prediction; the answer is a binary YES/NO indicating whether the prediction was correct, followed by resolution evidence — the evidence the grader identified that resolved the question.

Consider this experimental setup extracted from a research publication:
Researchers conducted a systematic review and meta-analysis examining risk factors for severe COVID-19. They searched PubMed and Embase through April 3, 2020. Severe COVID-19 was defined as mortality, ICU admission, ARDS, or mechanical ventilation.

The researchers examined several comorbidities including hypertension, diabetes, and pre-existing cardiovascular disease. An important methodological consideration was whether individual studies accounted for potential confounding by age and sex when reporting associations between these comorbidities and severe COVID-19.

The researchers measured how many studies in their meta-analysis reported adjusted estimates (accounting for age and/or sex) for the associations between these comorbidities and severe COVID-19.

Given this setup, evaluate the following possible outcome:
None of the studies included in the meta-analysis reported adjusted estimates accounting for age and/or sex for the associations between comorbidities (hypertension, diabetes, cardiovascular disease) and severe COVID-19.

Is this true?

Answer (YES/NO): NO